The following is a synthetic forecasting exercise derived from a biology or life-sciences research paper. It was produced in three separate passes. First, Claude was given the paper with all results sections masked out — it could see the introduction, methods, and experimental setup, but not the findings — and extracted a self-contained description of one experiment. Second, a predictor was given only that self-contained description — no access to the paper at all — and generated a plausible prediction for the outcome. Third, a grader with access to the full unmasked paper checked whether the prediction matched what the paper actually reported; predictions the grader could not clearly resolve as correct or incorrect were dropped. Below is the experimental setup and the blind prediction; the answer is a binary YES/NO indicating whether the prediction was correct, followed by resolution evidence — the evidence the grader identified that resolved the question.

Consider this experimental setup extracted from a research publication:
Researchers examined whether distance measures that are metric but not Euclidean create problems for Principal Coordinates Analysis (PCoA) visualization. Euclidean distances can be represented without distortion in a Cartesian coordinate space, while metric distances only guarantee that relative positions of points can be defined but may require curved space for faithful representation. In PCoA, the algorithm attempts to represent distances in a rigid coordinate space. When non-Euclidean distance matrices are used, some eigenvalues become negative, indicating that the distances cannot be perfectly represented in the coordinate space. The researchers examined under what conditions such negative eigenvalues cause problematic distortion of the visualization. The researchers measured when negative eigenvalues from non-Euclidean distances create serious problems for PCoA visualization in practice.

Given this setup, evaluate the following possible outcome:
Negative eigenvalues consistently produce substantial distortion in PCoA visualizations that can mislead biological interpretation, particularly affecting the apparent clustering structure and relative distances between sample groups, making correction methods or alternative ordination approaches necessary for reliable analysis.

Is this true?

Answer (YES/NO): NO